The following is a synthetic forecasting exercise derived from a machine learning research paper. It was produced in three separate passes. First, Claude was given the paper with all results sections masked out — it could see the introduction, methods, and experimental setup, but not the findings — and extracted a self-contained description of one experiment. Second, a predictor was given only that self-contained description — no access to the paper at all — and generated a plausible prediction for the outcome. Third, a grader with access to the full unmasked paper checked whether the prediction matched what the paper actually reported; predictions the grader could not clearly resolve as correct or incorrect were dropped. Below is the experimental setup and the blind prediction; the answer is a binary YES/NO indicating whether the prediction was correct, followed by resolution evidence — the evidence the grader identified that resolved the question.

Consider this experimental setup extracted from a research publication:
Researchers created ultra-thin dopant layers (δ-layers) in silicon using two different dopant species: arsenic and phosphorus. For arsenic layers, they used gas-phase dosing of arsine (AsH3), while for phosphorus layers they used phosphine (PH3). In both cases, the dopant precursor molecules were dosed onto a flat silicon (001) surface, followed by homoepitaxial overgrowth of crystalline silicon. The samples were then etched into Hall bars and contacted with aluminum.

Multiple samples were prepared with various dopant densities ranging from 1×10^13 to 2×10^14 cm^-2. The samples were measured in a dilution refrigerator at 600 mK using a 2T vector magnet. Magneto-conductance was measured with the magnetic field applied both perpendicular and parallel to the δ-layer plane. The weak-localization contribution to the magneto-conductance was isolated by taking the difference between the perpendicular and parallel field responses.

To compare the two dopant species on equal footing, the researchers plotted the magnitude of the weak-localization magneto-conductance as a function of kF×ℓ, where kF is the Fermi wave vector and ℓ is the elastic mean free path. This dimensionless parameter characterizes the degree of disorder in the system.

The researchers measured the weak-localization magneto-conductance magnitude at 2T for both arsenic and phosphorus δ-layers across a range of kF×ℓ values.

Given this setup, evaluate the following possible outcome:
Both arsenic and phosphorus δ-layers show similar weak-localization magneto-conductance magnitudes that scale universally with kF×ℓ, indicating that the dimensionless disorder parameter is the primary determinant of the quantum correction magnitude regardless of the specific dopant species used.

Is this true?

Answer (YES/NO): YES